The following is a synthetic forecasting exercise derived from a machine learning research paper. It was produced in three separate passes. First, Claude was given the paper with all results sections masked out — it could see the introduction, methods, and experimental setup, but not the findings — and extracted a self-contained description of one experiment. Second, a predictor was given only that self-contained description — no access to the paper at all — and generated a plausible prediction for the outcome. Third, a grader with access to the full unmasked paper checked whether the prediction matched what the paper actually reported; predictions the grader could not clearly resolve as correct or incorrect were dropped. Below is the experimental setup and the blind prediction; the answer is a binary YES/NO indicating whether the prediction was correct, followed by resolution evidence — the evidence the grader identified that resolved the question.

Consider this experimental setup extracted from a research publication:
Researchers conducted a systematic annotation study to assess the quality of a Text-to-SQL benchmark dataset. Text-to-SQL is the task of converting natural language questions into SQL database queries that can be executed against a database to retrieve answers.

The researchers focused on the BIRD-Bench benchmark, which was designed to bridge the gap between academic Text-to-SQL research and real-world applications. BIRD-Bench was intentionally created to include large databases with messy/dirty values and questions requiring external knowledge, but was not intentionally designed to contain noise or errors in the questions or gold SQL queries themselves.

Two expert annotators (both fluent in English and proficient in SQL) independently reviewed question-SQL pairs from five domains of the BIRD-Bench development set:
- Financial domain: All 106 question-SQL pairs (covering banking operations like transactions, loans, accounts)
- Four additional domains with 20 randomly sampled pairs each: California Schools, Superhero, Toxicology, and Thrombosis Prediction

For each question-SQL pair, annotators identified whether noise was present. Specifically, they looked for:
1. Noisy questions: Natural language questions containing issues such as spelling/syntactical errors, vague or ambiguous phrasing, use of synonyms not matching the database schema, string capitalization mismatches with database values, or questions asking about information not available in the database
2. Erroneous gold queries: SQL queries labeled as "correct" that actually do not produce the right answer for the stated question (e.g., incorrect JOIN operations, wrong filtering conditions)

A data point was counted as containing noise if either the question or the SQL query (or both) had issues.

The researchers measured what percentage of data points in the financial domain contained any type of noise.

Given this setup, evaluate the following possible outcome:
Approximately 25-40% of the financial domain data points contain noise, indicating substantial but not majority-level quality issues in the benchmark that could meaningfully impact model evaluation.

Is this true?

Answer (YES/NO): NO